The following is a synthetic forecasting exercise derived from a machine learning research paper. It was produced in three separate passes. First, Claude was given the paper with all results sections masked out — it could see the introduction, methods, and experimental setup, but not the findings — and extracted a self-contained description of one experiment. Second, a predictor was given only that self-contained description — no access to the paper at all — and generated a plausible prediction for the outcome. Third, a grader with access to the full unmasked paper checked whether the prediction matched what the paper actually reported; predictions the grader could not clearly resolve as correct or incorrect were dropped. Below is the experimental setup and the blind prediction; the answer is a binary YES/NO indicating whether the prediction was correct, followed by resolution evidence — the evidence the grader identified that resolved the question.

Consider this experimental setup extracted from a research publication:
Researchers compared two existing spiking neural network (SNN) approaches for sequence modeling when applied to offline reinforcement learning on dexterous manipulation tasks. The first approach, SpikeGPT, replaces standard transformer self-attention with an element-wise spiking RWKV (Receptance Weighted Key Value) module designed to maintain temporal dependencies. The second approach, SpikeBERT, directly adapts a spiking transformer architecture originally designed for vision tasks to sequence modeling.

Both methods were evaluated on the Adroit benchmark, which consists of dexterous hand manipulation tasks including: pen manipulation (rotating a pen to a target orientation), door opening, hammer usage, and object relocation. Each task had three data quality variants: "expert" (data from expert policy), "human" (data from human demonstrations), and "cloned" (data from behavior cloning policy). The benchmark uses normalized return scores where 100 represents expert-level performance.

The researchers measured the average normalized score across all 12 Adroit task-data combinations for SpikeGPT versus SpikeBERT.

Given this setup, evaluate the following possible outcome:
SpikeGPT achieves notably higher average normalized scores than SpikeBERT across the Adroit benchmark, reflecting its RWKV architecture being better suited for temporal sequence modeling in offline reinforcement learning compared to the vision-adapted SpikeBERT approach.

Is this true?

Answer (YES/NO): NO